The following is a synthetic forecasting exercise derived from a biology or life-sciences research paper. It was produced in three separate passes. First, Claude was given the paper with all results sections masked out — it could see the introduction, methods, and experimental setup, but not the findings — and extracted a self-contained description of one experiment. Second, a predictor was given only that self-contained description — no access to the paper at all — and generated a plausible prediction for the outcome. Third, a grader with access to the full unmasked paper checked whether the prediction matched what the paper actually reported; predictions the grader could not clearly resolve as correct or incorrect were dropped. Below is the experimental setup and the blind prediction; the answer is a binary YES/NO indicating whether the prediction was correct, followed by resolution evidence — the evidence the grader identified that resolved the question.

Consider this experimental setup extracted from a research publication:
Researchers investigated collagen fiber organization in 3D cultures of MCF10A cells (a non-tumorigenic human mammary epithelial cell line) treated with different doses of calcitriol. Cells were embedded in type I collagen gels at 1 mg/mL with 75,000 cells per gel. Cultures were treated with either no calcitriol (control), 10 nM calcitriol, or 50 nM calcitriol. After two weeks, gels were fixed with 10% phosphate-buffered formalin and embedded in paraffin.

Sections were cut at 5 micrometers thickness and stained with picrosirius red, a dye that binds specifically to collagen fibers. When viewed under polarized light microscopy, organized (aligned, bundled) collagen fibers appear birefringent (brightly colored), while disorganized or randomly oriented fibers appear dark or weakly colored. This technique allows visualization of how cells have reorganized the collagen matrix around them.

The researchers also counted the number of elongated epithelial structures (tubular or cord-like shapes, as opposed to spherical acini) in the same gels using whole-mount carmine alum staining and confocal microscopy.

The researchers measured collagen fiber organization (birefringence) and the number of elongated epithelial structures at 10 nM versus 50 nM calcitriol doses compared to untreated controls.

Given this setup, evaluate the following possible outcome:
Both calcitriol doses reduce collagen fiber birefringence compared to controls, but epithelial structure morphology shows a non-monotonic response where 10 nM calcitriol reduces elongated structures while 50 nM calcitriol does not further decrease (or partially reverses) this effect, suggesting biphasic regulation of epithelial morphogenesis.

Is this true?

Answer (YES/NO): NO